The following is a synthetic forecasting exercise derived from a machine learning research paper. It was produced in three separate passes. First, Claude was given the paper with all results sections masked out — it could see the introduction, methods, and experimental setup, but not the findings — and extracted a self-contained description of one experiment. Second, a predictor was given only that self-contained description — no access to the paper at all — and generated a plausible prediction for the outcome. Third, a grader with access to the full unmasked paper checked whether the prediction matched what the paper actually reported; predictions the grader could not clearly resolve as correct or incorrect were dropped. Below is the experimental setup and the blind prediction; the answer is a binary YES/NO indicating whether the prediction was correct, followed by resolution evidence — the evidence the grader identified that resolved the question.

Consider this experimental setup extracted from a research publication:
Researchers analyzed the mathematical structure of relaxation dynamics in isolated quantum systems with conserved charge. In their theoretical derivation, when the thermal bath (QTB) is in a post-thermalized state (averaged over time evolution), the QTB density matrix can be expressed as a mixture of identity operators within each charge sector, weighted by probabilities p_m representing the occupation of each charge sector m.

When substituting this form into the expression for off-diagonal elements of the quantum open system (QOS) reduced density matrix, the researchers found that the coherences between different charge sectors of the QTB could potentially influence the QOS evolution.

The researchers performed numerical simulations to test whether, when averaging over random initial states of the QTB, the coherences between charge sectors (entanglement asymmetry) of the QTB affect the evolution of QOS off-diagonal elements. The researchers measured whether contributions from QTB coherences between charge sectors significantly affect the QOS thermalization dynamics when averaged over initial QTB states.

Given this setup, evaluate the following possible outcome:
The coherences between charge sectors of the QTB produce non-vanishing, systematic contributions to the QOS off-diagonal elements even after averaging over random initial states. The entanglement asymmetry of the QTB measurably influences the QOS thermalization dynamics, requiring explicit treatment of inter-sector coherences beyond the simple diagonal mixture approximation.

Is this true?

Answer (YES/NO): NO